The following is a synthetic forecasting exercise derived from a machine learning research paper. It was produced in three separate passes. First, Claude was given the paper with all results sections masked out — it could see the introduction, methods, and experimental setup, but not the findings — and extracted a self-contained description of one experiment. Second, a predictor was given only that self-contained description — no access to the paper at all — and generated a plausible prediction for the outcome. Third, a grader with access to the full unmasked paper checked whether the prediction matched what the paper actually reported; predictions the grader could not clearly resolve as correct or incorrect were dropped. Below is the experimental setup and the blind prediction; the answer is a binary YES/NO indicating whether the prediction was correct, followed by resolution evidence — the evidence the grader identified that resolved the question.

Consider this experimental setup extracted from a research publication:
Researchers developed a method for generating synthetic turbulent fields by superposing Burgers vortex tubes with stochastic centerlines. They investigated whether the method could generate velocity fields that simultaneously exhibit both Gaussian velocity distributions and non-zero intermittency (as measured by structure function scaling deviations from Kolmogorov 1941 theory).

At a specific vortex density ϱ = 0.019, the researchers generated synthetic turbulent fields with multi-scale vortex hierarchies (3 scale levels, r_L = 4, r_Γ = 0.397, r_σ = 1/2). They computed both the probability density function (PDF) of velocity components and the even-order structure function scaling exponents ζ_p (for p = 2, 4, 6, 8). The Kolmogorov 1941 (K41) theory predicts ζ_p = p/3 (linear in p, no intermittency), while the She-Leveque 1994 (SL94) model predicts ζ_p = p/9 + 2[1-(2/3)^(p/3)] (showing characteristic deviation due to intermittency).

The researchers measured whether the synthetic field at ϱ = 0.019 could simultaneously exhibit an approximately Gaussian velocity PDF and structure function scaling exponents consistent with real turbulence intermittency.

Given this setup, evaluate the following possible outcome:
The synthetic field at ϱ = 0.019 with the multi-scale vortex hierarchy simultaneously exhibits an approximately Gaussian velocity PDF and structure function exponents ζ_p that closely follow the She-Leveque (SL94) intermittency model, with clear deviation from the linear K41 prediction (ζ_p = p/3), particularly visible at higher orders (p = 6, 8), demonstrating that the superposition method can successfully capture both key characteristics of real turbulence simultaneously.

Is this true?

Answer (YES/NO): YES